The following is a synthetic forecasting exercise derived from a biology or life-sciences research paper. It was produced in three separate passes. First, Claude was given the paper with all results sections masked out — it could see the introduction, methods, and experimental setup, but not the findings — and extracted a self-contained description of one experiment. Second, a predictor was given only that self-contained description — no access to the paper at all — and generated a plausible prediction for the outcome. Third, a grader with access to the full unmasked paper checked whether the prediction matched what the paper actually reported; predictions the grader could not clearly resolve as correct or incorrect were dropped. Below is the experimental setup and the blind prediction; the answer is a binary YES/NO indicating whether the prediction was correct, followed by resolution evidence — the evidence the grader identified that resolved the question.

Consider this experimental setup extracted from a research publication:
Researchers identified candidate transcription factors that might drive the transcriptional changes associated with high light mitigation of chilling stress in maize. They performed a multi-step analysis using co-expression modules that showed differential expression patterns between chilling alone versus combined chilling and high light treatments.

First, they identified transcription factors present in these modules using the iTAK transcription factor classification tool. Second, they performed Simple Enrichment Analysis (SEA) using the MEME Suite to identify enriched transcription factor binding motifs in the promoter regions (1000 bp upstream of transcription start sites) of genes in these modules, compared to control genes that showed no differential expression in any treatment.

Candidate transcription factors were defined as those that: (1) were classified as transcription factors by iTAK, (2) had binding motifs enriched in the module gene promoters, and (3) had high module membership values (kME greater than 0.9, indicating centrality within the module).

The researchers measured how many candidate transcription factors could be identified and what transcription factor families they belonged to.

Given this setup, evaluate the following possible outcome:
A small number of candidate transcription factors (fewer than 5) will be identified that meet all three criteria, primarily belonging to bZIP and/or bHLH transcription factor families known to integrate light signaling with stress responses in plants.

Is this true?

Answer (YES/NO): NO